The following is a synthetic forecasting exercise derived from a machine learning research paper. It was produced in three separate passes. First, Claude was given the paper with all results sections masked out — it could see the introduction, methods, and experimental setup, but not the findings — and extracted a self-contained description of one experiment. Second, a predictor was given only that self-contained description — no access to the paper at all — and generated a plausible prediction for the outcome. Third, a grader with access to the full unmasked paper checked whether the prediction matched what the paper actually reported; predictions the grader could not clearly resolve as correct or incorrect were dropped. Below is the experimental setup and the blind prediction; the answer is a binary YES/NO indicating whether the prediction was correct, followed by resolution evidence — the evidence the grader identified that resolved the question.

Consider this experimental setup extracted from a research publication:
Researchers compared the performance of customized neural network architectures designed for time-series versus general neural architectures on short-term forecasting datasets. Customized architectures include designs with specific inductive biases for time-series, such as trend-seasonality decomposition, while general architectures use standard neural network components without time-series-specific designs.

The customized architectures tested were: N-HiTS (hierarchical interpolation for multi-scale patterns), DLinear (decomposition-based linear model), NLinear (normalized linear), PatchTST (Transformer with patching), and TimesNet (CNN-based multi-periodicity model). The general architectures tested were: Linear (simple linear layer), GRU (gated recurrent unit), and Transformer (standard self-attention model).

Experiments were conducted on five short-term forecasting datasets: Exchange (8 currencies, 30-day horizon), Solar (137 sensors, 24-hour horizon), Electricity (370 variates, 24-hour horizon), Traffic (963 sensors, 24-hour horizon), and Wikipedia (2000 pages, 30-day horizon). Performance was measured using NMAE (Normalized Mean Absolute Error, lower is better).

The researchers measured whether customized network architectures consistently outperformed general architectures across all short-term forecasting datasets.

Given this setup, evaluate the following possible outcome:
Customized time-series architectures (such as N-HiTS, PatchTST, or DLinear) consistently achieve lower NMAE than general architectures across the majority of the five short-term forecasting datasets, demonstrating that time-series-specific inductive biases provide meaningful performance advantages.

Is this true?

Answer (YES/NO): NO